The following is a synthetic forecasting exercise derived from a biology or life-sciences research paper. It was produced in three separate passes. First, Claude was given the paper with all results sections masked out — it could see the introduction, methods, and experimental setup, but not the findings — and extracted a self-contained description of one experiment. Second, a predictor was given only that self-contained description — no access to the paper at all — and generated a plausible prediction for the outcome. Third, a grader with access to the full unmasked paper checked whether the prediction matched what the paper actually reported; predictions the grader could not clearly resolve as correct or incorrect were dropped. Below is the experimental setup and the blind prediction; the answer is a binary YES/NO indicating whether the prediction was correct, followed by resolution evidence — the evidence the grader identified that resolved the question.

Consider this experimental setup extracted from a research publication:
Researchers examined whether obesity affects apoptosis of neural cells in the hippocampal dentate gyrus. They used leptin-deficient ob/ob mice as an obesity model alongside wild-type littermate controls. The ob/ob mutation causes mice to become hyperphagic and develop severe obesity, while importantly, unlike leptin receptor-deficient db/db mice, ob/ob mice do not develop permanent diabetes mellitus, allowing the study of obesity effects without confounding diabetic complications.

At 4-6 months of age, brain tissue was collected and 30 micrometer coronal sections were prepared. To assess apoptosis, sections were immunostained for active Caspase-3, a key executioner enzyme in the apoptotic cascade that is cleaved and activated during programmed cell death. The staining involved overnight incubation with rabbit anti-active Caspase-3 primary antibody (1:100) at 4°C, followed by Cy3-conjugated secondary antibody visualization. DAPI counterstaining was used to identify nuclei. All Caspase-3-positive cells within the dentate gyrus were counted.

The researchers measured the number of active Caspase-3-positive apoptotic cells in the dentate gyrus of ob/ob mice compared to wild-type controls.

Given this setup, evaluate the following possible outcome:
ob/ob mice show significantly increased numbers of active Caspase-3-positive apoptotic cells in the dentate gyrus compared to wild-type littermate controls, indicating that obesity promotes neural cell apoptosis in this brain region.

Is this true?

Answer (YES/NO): NO